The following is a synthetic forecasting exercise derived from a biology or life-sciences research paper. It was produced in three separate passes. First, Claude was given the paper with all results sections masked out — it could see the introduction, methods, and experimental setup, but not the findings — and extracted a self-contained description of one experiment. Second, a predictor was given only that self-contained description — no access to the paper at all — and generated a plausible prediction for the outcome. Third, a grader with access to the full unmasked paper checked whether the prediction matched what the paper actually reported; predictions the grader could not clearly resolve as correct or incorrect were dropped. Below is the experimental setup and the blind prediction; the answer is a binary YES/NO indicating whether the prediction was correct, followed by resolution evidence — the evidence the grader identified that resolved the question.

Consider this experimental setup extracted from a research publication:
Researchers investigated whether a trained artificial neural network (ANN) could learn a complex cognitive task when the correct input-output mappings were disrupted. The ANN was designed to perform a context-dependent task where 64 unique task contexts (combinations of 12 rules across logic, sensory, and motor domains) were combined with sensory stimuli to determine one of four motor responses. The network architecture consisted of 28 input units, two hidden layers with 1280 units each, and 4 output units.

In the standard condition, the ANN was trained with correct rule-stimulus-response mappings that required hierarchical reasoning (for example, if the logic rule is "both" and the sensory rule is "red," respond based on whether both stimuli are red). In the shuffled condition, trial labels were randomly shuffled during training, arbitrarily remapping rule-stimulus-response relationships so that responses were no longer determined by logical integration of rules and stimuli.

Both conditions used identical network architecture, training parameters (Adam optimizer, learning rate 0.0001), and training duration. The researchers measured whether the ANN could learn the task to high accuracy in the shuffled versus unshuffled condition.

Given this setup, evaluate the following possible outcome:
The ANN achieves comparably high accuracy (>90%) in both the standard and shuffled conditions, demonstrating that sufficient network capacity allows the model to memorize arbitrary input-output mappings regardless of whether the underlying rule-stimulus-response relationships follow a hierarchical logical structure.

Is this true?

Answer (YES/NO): NO